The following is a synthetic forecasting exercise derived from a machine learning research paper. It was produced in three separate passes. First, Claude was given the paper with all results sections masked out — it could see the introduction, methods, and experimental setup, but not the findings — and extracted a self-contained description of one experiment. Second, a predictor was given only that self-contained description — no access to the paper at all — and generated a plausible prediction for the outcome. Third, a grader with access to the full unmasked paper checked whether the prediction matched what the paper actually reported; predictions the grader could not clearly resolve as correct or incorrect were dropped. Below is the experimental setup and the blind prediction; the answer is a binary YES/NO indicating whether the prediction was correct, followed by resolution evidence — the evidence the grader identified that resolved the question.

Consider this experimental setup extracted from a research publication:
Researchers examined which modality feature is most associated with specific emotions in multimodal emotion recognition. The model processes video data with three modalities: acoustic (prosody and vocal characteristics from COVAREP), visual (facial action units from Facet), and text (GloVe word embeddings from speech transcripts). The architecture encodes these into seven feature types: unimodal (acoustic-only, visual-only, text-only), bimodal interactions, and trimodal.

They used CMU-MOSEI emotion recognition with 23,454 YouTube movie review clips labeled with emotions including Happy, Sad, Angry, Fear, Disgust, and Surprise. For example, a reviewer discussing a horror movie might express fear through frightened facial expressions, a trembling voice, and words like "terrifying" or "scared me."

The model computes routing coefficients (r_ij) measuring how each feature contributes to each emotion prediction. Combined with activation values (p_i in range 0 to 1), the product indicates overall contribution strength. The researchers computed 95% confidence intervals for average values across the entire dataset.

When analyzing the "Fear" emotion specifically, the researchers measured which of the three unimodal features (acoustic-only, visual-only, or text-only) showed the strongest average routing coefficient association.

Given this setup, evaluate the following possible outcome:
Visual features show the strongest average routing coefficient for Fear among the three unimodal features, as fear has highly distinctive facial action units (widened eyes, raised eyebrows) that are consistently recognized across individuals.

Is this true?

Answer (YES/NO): NO